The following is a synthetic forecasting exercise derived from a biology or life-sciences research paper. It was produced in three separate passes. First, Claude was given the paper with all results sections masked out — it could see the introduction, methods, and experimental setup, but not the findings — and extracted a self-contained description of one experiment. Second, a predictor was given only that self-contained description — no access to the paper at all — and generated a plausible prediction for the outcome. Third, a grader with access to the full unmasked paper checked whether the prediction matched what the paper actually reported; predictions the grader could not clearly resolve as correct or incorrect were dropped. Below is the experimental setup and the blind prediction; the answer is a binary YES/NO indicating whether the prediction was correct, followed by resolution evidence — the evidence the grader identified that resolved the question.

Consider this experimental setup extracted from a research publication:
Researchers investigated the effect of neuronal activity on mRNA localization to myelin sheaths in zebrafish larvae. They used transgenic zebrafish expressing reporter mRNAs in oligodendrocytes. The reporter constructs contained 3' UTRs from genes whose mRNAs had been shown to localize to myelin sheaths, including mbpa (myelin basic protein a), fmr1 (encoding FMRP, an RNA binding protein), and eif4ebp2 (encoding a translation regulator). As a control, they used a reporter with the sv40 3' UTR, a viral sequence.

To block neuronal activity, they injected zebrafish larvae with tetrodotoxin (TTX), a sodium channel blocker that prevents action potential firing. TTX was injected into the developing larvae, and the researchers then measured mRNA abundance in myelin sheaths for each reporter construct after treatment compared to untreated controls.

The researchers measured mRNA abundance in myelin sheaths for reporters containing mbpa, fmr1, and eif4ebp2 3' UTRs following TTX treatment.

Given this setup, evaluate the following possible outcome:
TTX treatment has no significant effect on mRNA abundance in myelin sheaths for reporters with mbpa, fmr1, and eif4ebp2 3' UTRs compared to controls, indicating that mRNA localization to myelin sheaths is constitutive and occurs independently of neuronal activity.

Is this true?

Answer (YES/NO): NO